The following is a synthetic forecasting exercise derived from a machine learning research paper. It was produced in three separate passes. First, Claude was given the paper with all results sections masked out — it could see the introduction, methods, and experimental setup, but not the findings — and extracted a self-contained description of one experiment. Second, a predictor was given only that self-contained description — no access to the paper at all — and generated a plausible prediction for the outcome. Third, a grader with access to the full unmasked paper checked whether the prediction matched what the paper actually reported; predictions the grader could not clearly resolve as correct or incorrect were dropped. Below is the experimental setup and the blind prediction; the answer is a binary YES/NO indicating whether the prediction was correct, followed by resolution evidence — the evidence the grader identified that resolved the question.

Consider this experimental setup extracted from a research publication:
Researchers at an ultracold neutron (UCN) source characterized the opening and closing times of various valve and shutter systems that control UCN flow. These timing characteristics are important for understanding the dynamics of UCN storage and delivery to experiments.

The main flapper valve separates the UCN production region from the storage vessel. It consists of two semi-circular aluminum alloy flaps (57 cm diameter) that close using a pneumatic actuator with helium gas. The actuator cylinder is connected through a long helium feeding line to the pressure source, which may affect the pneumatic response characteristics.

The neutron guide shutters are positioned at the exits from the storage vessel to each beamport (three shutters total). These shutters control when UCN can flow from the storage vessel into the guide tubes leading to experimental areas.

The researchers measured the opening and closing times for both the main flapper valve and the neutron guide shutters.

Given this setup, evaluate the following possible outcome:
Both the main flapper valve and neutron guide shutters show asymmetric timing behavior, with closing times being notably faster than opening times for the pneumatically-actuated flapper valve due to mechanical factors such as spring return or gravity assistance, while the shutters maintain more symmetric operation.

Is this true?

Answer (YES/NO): NO